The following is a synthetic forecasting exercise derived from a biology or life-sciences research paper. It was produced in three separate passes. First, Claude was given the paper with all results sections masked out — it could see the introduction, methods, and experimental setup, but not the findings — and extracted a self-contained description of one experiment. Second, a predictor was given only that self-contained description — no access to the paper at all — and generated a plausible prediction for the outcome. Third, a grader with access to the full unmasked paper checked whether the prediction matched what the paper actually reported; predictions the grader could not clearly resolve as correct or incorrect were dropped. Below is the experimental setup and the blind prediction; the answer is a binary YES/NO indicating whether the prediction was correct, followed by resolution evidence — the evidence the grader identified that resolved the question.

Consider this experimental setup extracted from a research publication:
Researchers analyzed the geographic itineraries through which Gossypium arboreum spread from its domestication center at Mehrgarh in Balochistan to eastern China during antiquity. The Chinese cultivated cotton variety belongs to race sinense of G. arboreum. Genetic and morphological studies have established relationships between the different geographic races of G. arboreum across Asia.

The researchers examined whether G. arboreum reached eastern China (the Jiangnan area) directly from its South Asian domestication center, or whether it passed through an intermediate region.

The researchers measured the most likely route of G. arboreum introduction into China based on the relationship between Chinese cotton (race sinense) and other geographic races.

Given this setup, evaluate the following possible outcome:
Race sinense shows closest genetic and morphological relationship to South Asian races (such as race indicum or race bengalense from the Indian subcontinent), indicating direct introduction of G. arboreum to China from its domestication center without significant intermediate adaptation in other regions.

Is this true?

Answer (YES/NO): NO